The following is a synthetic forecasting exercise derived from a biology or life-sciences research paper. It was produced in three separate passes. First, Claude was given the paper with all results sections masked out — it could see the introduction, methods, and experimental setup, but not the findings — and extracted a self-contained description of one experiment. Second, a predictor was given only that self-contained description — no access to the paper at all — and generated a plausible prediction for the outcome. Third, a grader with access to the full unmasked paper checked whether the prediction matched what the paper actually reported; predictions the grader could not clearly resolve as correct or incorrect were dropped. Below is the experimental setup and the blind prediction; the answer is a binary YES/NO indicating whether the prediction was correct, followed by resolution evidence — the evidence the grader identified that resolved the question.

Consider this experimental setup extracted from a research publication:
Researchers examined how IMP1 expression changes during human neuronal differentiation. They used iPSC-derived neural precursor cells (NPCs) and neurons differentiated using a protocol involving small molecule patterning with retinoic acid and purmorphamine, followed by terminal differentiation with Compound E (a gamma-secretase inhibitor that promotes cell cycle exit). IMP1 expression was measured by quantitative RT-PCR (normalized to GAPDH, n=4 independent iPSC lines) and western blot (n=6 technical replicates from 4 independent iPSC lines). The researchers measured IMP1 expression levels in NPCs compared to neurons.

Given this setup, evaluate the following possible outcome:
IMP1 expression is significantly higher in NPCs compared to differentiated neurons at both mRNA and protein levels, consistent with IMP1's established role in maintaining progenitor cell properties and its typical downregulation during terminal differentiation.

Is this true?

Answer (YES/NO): YES